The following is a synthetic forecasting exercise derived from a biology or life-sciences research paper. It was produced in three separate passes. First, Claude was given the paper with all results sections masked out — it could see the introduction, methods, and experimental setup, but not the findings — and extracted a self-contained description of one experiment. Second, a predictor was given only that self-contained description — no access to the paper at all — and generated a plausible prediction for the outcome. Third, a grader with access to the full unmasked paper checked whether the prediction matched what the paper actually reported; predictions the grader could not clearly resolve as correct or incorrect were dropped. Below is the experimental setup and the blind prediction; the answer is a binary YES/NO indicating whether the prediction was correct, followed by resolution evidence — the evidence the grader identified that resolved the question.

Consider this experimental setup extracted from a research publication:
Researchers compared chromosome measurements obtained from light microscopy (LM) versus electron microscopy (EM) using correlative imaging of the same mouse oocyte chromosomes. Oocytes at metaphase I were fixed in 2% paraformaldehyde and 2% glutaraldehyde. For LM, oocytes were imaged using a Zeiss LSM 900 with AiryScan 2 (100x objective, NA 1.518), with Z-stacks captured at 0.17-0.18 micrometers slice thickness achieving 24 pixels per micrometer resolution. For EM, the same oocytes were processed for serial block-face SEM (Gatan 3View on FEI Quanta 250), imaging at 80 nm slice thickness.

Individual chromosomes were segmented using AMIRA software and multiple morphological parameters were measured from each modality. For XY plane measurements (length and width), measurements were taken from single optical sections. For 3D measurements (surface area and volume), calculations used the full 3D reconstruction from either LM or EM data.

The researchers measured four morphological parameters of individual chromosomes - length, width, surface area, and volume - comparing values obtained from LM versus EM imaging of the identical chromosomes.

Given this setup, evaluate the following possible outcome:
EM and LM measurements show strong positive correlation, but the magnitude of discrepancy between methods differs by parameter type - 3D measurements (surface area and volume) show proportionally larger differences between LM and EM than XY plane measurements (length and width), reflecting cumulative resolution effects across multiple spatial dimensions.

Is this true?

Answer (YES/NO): YES